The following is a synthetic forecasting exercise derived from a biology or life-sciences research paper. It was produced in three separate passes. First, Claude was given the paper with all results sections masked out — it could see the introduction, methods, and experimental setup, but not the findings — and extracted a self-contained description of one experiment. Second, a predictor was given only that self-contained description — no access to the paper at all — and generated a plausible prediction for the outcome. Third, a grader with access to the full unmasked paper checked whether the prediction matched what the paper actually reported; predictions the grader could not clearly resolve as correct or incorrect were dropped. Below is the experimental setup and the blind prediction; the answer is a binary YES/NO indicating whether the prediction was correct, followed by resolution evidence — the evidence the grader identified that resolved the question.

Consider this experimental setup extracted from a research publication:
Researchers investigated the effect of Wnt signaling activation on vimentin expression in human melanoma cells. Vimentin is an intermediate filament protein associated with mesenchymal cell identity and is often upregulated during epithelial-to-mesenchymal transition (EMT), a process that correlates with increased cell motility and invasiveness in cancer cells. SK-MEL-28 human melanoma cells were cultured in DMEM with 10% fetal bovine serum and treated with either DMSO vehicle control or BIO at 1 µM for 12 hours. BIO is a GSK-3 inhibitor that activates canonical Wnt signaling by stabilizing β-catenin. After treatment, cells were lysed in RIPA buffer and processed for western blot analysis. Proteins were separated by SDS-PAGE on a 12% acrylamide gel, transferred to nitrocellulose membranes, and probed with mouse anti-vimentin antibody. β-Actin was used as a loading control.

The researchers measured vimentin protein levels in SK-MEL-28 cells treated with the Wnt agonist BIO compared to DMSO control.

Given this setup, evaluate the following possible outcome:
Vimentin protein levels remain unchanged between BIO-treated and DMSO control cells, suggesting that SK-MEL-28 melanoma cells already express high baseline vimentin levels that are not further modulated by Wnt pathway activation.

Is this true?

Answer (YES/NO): NO